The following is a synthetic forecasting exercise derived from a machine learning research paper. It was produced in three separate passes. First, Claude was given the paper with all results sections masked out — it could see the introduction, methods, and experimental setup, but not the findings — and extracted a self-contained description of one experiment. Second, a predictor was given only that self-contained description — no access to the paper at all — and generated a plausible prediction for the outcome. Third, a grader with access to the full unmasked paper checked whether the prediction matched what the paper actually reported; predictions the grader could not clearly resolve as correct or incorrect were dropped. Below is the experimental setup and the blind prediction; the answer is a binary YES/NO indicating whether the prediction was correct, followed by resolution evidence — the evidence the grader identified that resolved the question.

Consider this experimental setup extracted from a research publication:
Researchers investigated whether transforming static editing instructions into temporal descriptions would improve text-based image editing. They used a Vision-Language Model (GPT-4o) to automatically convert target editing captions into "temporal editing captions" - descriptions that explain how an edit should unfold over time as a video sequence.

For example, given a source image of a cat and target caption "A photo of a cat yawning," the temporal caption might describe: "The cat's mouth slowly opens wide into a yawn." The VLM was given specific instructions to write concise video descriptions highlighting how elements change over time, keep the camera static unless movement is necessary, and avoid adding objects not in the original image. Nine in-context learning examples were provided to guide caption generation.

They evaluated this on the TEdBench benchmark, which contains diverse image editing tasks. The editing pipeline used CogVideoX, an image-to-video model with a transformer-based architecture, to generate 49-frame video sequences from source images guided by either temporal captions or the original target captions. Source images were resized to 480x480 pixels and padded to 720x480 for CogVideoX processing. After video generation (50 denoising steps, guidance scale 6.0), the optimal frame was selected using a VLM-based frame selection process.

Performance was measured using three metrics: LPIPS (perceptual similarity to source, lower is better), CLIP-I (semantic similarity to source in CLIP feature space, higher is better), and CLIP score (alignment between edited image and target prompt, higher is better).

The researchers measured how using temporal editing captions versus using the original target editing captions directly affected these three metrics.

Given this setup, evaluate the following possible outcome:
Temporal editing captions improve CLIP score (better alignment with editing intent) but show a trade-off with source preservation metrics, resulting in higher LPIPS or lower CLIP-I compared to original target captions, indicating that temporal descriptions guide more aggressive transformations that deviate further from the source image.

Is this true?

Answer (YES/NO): YES